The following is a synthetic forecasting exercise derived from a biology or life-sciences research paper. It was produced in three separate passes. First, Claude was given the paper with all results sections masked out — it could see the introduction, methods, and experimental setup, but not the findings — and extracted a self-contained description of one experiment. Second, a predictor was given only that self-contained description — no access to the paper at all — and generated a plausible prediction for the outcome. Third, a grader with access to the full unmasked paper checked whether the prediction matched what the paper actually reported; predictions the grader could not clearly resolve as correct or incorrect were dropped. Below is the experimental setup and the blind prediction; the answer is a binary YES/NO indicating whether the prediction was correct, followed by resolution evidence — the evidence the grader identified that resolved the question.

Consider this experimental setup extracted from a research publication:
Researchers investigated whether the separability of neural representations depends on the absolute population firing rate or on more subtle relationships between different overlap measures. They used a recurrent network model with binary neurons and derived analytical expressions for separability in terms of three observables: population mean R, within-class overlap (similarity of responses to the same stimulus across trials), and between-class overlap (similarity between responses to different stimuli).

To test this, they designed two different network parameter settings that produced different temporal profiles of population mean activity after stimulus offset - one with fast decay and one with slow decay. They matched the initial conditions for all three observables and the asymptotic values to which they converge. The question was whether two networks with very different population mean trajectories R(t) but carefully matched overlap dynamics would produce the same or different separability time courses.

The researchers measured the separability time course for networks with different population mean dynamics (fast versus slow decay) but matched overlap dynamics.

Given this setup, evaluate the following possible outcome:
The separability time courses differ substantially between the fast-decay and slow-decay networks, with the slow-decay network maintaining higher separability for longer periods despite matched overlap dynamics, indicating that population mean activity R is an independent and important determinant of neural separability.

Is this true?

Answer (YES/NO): NO